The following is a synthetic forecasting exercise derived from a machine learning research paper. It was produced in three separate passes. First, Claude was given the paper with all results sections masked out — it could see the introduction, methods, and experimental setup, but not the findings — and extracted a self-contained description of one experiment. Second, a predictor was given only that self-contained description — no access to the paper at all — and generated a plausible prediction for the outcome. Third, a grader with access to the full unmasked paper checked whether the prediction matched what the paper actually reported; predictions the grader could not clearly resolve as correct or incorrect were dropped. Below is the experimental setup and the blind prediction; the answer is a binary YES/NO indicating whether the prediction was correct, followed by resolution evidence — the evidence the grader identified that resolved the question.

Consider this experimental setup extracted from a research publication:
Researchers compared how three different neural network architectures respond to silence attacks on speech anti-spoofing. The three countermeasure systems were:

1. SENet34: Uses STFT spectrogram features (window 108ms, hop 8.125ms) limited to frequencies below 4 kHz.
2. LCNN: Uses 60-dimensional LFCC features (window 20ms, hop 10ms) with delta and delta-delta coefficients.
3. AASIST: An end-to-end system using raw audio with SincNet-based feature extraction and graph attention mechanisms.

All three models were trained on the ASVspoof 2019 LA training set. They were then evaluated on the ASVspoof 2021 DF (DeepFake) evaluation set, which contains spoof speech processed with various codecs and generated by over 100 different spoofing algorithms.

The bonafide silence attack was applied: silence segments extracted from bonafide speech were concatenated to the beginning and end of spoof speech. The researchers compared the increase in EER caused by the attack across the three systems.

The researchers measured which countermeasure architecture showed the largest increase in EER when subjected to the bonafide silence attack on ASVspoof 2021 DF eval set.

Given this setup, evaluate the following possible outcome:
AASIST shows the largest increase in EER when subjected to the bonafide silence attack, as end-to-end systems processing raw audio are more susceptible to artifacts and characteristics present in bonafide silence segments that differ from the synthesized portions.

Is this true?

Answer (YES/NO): NO